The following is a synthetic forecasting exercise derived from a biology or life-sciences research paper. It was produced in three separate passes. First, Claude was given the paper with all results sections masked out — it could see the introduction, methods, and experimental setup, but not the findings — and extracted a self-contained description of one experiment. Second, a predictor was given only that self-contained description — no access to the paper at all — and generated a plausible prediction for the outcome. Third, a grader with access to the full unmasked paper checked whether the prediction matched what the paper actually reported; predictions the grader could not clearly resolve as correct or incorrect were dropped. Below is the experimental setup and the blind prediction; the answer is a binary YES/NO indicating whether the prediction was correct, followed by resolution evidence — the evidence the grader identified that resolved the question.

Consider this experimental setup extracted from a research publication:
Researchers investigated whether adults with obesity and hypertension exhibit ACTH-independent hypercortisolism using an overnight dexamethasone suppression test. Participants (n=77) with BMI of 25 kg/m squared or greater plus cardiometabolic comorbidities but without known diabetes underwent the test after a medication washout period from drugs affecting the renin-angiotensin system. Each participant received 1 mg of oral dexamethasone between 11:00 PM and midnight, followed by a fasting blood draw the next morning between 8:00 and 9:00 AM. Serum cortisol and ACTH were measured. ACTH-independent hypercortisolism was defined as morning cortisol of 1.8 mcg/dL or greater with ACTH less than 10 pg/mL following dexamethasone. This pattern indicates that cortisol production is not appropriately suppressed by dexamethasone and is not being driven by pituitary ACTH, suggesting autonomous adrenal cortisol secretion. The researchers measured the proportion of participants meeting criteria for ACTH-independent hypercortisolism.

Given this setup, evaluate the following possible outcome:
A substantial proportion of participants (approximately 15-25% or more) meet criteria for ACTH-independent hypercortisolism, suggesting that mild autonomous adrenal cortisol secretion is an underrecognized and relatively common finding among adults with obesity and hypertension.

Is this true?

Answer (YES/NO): NO